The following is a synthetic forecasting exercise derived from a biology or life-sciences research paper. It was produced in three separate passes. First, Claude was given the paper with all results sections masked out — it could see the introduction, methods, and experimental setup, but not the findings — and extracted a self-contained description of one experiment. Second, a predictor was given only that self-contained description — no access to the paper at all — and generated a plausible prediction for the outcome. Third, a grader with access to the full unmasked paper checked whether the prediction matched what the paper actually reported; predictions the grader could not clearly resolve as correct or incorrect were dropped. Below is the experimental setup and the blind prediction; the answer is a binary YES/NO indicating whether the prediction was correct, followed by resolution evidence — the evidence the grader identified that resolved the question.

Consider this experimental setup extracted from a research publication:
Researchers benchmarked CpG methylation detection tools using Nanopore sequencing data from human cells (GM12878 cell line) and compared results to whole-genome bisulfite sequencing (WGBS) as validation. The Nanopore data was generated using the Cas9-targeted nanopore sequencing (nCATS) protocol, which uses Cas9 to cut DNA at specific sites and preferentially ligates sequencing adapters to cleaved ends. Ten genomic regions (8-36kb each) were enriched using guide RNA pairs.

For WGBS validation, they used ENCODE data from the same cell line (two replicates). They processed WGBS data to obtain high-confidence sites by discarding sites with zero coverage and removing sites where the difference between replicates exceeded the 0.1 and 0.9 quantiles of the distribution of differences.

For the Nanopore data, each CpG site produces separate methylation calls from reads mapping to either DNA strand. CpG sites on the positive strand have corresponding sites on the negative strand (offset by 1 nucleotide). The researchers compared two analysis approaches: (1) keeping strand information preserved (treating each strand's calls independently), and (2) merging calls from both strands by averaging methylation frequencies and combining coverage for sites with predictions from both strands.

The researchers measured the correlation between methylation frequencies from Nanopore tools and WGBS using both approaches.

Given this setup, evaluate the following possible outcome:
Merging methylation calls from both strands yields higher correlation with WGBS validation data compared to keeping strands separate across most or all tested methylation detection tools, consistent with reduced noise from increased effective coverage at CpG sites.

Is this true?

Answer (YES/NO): YES